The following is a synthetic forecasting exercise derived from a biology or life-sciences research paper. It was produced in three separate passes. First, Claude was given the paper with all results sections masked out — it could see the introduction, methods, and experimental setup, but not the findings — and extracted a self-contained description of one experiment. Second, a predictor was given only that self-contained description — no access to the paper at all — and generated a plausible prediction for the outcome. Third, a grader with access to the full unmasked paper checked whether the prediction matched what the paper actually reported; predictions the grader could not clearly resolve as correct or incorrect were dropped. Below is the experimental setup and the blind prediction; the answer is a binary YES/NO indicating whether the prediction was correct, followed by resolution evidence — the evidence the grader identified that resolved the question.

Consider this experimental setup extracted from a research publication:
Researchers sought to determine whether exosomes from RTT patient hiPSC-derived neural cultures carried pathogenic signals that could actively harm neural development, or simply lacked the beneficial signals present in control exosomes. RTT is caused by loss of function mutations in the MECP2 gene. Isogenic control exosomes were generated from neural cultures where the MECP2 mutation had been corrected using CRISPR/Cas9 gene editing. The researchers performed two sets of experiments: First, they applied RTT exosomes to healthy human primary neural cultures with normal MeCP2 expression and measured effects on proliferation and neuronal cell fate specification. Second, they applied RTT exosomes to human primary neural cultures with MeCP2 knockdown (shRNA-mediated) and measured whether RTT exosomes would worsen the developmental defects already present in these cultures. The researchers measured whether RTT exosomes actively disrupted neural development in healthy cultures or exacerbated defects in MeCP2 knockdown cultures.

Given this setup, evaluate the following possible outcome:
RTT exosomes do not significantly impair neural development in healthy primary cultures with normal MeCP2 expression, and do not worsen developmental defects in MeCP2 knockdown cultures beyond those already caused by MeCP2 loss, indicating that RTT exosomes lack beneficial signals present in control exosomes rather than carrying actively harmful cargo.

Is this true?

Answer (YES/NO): YES